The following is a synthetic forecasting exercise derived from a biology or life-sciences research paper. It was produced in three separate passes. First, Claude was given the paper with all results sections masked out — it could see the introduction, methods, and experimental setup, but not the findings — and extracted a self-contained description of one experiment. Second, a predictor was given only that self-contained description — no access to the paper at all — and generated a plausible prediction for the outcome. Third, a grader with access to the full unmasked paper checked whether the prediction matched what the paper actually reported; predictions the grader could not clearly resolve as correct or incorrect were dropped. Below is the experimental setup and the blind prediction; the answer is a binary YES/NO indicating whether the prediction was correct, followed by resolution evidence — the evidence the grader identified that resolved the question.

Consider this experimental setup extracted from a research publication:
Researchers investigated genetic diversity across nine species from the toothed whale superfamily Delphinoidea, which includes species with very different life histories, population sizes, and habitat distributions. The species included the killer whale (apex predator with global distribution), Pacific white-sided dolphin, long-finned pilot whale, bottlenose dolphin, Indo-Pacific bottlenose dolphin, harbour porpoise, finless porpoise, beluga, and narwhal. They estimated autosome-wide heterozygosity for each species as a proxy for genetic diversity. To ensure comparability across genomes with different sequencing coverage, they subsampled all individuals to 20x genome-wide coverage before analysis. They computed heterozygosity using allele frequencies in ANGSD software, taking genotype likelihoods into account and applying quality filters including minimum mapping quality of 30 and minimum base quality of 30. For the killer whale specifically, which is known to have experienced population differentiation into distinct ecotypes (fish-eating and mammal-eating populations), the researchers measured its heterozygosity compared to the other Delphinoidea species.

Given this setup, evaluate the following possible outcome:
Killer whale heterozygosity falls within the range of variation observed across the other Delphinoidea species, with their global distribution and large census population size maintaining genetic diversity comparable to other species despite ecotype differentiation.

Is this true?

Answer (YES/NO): NO